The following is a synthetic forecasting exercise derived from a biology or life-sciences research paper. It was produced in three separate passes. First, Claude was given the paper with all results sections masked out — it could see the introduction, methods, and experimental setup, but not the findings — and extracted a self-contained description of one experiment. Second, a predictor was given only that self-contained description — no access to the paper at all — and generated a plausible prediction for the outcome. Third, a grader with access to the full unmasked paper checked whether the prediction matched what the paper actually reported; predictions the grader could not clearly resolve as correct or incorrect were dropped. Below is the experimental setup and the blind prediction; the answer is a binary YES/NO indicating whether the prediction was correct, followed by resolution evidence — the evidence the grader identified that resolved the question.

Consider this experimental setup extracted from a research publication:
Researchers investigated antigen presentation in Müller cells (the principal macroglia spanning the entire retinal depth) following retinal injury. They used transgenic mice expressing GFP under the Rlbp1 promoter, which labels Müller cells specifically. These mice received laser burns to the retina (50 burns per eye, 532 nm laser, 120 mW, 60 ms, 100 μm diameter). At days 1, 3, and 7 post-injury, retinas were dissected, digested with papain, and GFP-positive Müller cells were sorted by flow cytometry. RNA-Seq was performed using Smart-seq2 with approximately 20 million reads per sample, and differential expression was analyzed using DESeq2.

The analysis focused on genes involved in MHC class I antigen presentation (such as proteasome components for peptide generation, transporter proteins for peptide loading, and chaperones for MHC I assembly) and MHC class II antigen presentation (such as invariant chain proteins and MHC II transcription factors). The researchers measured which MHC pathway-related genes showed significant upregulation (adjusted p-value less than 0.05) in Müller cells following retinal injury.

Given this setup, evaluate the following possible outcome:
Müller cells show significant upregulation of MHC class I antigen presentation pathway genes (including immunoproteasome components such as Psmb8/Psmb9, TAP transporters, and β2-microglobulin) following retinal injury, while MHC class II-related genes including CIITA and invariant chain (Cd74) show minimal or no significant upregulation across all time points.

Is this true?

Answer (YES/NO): NO